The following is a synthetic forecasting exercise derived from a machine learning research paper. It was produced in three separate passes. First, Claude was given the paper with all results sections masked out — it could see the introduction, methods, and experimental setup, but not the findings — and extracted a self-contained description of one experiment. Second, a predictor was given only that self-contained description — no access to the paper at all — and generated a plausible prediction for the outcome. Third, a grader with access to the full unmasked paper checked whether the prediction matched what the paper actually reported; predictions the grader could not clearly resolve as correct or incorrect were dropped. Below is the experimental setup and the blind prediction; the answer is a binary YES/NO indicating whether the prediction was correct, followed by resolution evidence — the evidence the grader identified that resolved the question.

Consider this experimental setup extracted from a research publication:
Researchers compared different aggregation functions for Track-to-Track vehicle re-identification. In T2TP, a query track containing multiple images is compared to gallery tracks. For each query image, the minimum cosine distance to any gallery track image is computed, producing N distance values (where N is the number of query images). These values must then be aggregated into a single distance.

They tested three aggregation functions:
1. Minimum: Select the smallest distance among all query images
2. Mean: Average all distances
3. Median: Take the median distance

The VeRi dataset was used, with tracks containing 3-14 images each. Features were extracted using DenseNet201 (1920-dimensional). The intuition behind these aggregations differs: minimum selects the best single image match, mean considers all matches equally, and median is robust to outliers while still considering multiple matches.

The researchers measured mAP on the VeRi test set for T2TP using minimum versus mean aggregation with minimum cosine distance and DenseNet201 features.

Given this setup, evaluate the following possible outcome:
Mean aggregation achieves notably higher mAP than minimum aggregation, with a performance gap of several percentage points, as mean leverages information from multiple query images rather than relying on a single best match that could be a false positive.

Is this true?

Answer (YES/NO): NO